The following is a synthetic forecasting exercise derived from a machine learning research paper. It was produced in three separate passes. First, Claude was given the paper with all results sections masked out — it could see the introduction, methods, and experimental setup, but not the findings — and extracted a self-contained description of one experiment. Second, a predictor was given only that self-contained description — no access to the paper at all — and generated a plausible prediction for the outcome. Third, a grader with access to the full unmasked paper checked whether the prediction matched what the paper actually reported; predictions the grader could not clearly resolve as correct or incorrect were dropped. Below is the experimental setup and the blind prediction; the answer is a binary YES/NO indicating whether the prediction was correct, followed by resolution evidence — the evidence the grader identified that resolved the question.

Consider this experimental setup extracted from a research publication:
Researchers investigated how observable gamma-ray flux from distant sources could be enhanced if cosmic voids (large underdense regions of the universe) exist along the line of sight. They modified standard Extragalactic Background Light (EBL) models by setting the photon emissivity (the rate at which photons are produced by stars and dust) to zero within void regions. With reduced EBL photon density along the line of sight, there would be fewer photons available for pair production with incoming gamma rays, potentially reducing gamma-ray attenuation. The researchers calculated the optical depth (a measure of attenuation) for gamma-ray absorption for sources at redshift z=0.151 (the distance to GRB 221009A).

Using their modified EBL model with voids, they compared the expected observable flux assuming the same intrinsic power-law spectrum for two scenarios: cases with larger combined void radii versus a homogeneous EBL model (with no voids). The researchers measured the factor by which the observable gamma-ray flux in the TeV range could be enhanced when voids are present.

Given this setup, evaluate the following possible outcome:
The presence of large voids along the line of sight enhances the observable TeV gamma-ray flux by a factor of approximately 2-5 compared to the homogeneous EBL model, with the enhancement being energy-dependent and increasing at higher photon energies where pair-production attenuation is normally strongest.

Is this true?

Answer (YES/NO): NO